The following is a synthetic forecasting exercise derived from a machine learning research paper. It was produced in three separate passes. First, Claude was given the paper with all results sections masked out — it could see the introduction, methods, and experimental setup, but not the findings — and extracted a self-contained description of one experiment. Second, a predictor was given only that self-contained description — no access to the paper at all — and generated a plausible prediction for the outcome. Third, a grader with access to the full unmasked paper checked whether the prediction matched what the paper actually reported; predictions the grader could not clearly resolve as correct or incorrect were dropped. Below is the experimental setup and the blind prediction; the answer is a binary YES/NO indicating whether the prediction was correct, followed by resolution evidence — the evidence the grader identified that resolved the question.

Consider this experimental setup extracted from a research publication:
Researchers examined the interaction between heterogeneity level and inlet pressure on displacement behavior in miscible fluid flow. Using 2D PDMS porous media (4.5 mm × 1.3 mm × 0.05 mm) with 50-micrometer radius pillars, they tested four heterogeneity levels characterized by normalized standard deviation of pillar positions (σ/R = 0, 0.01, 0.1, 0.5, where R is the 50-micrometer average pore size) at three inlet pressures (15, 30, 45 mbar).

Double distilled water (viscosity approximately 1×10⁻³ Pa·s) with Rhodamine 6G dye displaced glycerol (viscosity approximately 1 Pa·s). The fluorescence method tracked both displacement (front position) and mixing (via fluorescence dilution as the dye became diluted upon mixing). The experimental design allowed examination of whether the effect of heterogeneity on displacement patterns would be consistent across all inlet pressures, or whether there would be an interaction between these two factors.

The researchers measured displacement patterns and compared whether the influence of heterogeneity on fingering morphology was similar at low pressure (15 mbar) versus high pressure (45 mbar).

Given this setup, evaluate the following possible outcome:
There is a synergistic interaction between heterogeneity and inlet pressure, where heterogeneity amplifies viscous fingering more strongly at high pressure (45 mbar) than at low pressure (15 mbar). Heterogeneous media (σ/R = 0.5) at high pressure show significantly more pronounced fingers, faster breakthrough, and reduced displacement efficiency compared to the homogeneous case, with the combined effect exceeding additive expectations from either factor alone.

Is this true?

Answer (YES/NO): YES